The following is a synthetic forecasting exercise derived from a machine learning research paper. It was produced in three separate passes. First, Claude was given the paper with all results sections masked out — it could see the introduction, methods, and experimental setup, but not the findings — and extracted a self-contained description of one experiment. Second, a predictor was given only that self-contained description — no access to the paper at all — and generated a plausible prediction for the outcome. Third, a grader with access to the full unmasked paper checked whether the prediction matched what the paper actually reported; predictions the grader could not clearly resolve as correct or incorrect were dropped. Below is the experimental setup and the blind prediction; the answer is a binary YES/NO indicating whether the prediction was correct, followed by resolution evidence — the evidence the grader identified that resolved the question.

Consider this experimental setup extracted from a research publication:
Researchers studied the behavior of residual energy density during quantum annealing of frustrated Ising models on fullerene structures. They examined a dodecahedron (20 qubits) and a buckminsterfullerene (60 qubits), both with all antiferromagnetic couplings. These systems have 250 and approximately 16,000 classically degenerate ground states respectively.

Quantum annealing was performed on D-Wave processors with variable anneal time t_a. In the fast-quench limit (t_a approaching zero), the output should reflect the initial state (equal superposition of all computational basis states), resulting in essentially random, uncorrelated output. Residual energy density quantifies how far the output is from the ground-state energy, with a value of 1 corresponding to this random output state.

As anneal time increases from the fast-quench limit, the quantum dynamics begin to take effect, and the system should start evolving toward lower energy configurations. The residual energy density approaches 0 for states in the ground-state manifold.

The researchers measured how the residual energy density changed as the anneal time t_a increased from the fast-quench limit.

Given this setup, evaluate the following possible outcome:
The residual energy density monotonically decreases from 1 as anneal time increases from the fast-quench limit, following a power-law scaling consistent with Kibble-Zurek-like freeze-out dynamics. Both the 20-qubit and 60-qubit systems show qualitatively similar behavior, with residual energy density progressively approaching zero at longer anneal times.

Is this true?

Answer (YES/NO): NO